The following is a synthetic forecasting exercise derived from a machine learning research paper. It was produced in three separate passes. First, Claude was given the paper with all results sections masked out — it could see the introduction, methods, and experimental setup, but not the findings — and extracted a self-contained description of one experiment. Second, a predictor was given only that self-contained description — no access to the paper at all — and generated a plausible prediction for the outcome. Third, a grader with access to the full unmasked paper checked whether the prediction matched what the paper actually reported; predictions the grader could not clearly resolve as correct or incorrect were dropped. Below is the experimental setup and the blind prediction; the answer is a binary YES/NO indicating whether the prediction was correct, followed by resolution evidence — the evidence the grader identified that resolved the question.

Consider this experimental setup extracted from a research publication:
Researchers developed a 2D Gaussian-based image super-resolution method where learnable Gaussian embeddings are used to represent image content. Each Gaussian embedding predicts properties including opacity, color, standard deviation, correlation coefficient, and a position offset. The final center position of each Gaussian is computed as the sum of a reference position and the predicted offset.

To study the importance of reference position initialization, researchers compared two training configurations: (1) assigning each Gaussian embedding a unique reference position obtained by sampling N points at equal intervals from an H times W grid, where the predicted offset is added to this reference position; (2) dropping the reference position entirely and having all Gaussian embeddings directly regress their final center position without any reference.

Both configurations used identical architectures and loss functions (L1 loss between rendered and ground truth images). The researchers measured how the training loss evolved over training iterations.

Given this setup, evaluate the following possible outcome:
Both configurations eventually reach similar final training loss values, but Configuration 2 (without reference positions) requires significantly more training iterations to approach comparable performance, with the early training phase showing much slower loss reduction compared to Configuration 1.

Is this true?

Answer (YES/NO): NO